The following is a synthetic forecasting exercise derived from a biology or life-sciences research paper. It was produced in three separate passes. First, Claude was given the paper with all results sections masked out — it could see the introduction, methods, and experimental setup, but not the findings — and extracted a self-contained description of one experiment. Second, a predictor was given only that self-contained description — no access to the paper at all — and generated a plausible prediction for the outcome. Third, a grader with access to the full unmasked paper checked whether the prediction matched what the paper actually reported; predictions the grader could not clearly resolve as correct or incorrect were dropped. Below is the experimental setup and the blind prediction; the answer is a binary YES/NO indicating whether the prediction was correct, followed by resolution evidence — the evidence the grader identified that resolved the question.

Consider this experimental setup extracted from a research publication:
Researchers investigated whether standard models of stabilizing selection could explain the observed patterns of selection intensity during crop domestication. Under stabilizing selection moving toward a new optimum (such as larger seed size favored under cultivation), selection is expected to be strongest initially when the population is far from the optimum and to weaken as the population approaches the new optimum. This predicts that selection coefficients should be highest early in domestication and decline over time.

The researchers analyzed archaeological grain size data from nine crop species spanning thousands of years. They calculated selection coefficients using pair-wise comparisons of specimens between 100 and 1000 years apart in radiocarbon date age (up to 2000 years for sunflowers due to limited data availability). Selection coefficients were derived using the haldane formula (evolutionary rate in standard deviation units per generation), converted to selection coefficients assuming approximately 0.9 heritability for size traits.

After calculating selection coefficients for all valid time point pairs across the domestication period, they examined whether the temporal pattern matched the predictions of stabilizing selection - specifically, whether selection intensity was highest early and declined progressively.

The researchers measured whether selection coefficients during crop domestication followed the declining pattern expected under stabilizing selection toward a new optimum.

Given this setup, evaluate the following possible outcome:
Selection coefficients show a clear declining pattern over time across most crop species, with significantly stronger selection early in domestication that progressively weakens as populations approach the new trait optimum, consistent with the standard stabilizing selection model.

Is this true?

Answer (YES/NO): NO